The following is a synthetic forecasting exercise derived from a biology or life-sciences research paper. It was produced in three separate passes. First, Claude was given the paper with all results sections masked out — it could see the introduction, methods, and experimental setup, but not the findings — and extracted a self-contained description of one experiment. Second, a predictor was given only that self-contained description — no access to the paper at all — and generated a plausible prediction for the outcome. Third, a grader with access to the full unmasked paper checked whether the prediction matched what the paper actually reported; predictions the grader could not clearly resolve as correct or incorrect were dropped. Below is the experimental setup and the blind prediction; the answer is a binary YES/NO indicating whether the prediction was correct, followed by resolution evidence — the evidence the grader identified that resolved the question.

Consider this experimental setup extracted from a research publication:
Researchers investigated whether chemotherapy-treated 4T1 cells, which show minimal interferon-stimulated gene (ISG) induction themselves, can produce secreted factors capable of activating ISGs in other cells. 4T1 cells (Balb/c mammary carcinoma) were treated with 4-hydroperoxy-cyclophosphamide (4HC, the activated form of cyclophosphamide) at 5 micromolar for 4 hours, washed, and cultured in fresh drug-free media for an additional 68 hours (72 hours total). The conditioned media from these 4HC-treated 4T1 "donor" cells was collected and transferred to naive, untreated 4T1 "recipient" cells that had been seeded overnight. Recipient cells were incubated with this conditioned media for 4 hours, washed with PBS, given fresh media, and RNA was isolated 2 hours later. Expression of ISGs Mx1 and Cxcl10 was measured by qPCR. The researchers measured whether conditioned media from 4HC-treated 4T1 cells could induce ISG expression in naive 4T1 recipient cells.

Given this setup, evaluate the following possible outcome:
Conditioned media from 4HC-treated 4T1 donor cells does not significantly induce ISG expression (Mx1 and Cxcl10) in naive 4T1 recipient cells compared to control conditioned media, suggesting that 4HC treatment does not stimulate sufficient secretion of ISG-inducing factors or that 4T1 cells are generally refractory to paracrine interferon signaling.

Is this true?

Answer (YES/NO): NO